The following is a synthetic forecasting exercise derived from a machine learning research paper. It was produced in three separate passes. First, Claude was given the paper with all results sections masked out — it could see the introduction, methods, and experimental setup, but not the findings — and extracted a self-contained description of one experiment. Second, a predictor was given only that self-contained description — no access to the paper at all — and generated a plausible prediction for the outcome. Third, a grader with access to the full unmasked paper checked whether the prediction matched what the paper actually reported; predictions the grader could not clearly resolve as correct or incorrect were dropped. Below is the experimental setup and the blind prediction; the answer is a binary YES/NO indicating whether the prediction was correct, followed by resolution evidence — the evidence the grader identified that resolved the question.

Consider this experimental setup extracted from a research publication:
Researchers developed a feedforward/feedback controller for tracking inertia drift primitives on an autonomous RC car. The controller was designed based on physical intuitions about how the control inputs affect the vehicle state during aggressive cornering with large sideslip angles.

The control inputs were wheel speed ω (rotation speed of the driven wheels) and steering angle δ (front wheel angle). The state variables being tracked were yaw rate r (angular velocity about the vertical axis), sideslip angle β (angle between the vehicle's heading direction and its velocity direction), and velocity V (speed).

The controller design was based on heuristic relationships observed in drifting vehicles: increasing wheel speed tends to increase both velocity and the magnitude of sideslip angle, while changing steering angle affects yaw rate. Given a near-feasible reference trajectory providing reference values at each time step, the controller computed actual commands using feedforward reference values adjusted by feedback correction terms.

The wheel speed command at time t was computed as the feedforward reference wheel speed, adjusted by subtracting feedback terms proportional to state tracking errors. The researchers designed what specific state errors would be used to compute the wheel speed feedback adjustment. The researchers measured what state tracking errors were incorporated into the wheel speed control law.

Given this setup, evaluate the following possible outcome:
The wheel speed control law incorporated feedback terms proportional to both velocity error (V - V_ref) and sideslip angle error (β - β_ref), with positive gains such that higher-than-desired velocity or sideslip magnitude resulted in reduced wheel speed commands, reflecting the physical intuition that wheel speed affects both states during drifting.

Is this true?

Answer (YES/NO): NO